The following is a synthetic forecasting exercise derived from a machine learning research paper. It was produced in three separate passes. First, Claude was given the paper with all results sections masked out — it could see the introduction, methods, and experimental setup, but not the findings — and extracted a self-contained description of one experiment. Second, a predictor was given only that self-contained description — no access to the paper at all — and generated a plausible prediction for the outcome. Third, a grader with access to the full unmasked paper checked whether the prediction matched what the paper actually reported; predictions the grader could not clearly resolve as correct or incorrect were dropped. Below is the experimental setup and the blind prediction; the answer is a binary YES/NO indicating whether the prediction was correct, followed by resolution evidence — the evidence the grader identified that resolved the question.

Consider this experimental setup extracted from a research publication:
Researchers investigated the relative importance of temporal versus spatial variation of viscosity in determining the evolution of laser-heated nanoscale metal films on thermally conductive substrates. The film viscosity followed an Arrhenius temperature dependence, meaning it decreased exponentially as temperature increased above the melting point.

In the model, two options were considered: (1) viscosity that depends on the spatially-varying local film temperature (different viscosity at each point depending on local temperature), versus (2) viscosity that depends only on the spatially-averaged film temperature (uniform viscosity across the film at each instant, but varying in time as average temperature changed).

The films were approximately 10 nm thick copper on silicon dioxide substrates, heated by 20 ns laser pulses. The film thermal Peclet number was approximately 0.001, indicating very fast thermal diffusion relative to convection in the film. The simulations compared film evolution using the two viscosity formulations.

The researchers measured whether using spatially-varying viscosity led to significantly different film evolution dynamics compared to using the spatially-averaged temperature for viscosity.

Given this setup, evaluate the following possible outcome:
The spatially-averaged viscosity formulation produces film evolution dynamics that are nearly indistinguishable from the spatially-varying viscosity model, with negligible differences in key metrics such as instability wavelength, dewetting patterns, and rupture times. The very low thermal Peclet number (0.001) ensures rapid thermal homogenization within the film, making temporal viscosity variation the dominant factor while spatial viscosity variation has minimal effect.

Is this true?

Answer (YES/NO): YES